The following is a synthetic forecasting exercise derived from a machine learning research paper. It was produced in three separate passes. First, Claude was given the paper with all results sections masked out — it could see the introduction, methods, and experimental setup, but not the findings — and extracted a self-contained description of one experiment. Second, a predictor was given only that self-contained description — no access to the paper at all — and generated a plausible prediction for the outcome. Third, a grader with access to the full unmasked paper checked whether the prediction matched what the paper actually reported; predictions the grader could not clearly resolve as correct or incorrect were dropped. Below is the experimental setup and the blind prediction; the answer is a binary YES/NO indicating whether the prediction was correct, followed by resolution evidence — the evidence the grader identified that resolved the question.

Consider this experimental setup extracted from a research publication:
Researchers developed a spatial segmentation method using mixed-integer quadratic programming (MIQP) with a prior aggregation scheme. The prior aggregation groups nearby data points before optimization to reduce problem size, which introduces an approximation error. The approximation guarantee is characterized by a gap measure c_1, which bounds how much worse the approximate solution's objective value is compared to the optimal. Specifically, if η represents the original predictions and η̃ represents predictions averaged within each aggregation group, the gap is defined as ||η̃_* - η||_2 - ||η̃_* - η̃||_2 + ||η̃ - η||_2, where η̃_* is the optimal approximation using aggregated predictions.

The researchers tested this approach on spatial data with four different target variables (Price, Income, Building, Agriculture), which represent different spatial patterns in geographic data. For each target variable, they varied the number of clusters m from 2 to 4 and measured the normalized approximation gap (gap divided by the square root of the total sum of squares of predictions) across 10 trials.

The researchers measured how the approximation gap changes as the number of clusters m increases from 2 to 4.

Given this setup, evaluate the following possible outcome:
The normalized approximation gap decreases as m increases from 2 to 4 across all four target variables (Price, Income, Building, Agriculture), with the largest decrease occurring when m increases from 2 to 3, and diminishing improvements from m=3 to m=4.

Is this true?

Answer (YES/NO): NO